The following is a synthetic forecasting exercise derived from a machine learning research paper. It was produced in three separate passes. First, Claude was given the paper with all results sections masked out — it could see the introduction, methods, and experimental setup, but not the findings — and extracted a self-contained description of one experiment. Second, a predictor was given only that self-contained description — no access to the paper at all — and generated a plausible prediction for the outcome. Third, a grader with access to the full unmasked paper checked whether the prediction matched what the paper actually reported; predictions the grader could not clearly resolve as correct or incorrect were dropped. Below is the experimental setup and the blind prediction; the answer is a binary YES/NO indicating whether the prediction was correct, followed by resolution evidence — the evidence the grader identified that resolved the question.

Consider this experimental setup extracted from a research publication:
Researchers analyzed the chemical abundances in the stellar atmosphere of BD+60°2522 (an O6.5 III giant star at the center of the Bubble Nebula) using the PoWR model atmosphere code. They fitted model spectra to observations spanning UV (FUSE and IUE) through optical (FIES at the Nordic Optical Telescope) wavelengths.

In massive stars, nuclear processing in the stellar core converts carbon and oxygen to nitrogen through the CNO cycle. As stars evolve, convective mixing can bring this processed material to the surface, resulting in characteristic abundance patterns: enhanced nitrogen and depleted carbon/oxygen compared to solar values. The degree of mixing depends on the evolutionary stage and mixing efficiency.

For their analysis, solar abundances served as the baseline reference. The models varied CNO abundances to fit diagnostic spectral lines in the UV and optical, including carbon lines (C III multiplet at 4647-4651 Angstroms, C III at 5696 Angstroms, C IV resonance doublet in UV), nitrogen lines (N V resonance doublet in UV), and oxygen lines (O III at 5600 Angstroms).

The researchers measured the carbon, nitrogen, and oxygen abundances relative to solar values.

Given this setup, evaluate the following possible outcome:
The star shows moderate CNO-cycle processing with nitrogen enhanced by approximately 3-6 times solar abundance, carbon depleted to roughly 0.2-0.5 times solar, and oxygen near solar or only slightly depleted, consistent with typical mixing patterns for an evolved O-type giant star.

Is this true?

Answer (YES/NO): NO